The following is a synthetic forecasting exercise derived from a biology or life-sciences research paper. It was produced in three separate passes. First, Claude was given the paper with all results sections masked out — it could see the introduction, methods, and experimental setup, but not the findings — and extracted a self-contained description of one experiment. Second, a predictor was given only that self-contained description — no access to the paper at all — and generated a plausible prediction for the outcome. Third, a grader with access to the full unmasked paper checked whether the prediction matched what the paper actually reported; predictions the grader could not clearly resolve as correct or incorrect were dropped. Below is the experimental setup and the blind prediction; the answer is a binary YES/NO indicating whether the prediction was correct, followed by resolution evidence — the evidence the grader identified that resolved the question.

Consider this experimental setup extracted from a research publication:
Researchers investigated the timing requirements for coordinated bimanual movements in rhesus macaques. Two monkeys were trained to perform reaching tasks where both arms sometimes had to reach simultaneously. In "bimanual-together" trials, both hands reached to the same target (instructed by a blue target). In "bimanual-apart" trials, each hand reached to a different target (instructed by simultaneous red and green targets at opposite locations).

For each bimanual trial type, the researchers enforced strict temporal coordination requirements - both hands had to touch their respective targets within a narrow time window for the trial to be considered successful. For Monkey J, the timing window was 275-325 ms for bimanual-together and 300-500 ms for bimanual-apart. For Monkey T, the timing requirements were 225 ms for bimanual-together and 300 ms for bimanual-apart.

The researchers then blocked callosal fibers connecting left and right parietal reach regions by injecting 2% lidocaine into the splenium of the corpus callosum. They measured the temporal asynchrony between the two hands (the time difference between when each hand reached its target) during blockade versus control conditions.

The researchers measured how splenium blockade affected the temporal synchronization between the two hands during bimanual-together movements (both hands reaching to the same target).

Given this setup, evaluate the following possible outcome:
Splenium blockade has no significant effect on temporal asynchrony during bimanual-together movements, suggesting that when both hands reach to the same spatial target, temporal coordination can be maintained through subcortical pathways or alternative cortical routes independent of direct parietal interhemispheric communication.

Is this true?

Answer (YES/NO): NO